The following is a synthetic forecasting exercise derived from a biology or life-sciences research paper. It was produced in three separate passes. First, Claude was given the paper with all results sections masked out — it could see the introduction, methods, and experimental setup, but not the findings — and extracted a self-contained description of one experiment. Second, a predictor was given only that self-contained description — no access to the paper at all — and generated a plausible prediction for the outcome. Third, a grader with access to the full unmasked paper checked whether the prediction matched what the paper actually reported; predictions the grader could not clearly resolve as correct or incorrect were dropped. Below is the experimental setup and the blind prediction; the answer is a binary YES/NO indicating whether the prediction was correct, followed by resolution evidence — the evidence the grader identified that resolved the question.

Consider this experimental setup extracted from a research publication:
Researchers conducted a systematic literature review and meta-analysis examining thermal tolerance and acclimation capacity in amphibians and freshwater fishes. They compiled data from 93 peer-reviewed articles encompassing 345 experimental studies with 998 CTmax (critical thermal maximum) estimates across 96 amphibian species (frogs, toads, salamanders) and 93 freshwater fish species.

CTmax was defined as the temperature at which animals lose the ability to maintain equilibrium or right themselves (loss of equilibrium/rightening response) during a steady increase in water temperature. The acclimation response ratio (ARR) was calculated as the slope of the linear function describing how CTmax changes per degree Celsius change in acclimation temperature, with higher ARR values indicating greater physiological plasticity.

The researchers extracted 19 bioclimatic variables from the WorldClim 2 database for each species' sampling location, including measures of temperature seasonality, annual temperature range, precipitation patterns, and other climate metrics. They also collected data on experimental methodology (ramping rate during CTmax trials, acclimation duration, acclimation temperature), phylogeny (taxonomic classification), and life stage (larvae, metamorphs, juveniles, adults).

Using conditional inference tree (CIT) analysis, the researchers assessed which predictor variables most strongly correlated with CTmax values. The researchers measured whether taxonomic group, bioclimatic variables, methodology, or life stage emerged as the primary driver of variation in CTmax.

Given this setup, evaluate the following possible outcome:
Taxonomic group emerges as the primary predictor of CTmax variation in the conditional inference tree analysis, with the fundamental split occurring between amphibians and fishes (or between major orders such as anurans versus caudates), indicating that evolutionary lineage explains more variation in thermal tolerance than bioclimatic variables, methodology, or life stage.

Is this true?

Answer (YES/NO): NO